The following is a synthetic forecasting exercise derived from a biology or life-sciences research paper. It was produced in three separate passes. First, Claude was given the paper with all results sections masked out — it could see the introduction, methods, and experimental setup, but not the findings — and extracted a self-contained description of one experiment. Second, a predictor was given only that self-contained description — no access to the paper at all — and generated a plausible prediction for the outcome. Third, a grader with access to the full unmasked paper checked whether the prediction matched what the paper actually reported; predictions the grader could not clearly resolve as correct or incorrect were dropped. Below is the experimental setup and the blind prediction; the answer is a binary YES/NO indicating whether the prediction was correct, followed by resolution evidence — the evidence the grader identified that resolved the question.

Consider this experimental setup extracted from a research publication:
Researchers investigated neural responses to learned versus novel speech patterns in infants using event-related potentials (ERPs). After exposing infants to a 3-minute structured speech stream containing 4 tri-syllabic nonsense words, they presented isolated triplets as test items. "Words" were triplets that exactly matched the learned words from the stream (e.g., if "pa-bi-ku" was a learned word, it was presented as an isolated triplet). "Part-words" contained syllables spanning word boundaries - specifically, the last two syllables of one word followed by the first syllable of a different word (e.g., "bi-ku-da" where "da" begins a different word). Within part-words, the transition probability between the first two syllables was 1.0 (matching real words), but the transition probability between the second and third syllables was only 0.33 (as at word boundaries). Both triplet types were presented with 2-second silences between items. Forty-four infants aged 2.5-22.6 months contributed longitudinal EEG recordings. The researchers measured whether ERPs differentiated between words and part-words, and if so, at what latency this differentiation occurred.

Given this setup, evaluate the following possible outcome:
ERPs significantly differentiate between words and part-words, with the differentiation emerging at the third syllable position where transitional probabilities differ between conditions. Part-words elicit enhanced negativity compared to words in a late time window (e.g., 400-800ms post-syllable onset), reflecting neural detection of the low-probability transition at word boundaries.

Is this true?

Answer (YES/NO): NO